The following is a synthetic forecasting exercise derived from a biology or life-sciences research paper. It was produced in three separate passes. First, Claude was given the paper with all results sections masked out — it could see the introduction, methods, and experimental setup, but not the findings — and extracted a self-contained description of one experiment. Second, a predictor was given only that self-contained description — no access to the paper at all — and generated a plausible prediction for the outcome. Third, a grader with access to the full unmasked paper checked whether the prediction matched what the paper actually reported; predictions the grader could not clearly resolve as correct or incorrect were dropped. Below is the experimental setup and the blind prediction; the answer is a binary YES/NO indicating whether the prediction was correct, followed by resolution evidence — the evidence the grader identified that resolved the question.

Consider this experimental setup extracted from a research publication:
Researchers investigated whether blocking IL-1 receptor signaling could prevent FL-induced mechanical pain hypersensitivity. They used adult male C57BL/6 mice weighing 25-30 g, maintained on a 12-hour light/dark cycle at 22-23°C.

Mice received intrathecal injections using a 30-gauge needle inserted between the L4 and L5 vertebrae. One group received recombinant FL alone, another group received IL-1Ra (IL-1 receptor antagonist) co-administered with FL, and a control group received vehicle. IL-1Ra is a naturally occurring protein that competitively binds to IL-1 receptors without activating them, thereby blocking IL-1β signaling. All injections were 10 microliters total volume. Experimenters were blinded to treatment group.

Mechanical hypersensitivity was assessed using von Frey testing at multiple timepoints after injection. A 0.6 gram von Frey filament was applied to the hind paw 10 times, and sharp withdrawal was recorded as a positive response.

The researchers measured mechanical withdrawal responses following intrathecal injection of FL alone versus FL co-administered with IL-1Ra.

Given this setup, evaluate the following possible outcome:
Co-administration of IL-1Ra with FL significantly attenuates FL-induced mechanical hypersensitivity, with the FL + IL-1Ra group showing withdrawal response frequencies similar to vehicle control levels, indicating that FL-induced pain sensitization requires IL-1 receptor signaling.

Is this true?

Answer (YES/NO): NO